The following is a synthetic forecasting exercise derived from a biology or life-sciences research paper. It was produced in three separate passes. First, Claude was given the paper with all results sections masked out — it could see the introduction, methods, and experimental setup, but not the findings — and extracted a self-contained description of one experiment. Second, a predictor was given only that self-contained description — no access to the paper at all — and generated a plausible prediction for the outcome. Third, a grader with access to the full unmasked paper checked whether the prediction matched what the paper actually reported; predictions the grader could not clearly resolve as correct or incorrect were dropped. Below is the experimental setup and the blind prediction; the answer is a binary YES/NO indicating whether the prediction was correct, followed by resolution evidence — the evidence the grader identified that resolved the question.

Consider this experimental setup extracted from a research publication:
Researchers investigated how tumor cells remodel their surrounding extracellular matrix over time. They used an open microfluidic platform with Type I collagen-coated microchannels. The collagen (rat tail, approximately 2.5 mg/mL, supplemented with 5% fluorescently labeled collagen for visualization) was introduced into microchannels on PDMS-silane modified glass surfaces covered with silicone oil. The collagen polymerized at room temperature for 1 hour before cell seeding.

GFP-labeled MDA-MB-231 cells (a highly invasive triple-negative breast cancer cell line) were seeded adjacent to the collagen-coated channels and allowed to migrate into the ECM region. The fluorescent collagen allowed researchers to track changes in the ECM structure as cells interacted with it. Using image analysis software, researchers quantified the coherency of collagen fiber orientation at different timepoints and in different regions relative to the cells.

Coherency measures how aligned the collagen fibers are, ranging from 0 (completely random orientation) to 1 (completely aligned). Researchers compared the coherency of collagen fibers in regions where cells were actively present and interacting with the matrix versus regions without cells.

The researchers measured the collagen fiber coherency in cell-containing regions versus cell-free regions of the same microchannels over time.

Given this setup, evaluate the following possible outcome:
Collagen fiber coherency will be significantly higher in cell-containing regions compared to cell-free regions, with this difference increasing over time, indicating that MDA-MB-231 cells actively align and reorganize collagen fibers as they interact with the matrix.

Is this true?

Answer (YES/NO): YES